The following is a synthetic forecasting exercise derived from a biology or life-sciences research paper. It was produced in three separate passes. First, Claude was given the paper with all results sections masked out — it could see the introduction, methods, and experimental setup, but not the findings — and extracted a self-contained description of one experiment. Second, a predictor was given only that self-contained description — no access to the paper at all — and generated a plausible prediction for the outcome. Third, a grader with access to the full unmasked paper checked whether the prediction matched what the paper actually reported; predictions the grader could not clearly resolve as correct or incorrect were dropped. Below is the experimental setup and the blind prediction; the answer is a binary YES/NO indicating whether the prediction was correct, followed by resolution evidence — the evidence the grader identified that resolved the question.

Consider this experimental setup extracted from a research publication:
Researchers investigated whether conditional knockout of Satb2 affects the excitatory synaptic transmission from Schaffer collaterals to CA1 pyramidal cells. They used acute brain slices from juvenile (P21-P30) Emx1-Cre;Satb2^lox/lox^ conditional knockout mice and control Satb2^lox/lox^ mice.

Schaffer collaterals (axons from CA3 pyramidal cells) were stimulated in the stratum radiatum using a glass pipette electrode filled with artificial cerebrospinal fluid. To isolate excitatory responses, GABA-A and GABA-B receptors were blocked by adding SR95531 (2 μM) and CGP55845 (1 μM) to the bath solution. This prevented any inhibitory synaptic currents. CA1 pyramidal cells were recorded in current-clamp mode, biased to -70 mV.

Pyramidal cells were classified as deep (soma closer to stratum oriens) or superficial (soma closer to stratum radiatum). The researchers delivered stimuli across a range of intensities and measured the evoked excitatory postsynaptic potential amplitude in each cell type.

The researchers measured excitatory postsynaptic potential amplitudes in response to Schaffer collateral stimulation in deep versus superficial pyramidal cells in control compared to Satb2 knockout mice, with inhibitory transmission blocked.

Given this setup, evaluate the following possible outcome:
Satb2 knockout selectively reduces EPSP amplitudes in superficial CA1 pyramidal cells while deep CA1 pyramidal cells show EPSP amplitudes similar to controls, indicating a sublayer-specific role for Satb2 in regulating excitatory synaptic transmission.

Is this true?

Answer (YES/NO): NO